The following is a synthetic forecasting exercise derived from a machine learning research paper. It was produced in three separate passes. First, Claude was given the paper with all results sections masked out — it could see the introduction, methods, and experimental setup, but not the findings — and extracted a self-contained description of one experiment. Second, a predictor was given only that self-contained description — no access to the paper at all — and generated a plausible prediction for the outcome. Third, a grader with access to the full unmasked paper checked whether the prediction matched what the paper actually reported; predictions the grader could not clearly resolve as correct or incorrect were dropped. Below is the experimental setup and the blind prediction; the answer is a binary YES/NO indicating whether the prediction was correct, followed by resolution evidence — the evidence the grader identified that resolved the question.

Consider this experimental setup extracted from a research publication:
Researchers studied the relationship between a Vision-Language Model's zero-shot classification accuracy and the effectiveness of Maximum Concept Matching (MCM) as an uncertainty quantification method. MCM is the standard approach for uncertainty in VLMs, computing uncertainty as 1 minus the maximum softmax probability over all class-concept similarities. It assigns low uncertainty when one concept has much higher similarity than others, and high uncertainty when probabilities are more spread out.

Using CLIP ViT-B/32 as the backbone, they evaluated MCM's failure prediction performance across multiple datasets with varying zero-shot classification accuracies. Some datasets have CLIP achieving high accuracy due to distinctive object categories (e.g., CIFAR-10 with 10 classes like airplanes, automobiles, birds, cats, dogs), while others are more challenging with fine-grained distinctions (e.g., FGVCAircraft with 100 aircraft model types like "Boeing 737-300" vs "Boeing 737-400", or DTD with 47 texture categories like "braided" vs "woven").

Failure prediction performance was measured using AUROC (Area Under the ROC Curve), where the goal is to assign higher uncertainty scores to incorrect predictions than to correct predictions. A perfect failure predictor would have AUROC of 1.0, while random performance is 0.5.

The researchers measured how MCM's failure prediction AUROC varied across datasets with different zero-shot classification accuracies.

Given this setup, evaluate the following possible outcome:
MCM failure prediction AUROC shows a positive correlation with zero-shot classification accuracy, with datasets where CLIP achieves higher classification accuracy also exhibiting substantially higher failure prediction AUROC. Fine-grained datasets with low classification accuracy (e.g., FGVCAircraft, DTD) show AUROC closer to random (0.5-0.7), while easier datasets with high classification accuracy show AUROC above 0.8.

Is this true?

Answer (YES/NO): YES